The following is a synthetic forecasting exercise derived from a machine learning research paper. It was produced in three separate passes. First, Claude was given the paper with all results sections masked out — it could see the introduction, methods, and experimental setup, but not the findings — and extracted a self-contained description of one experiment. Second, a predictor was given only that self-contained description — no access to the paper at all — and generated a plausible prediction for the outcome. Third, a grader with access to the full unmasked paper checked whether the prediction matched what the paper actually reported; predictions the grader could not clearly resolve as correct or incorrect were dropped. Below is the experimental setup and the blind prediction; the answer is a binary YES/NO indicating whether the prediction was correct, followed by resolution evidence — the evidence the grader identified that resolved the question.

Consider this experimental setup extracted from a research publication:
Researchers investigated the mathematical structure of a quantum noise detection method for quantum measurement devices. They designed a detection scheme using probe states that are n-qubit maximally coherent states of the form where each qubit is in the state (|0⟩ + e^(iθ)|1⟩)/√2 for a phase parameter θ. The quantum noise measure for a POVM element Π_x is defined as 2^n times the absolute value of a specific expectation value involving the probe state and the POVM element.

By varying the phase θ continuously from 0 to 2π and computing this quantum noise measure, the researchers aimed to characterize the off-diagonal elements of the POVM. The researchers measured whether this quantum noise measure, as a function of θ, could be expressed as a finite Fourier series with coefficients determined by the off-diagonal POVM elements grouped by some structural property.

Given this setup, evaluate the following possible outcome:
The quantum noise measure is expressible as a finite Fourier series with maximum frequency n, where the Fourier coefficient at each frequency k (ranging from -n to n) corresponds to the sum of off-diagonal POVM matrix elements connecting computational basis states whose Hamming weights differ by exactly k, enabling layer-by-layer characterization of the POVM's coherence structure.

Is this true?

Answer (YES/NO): YES